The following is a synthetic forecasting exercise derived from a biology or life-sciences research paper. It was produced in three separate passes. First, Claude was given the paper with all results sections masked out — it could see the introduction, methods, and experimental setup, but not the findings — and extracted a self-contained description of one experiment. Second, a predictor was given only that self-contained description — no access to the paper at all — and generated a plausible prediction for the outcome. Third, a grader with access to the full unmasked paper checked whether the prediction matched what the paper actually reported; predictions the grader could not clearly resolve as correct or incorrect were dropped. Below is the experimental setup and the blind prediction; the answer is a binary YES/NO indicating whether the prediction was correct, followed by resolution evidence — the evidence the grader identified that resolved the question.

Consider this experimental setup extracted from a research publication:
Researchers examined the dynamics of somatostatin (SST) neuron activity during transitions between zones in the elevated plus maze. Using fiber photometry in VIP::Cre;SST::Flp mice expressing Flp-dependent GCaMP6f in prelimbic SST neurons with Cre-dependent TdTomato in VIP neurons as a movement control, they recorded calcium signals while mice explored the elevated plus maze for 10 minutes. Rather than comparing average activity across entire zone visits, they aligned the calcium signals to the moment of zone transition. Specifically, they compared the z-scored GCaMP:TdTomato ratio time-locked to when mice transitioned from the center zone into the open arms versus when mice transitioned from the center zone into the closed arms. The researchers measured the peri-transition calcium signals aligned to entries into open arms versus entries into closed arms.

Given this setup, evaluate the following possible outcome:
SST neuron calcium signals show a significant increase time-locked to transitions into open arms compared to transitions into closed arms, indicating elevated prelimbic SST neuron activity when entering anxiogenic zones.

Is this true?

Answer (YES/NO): NO